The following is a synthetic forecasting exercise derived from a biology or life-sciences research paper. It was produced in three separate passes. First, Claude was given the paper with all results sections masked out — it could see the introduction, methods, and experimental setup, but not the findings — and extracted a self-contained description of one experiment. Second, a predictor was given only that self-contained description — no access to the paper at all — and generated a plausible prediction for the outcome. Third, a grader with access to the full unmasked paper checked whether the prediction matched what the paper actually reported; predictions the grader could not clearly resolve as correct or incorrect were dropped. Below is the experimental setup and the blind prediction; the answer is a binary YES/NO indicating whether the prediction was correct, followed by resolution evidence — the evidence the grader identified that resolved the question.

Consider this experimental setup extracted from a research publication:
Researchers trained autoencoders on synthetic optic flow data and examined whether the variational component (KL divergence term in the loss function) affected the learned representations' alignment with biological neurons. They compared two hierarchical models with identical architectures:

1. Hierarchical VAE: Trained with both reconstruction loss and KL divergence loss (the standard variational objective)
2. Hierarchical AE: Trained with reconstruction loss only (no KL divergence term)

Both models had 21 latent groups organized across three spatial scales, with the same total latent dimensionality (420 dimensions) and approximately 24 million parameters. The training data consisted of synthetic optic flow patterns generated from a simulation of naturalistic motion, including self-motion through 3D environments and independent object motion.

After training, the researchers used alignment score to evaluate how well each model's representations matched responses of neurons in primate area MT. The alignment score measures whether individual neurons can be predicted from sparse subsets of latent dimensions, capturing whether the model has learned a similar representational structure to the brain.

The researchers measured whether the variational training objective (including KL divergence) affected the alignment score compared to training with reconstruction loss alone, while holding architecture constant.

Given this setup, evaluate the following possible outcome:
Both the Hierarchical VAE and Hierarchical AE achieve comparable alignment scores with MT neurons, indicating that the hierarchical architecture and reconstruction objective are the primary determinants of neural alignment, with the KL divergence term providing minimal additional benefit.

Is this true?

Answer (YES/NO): YES